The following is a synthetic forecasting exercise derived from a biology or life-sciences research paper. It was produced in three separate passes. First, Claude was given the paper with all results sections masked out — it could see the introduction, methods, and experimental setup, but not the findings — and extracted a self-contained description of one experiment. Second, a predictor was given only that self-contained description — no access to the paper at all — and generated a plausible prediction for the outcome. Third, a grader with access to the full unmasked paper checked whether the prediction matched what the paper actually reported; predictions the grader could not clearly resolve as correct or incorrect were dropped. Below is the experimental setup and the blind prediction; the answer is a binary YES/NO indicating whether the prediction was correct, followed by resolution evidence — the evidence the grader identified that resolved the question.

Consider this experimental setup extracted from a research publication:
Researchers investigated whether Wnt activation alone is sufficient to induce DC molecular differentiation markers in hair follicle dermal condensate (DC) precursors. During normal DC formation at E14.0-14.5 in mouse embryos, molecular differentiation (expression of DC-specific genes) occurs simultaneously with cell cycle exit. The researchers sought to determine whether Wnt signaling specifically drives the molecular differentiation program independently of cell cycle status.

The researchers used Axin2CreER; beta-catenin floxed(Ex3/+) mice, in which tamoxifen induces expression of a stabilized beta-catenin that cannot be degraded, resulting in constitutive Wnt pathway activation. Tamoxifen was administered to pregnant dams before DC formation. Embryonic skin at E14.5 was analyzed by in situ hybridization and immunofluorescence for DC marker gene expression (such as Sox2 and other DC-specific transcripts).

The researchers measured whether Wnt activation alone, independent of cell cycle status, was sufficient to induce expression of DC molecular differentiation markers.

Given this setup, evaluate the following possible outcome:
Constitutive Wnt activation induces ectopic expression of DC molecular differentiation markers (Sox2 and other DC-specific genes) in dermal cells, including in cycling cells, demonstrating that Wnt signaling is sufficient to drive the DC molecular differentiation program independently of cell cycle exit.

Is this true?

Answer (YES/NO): NO